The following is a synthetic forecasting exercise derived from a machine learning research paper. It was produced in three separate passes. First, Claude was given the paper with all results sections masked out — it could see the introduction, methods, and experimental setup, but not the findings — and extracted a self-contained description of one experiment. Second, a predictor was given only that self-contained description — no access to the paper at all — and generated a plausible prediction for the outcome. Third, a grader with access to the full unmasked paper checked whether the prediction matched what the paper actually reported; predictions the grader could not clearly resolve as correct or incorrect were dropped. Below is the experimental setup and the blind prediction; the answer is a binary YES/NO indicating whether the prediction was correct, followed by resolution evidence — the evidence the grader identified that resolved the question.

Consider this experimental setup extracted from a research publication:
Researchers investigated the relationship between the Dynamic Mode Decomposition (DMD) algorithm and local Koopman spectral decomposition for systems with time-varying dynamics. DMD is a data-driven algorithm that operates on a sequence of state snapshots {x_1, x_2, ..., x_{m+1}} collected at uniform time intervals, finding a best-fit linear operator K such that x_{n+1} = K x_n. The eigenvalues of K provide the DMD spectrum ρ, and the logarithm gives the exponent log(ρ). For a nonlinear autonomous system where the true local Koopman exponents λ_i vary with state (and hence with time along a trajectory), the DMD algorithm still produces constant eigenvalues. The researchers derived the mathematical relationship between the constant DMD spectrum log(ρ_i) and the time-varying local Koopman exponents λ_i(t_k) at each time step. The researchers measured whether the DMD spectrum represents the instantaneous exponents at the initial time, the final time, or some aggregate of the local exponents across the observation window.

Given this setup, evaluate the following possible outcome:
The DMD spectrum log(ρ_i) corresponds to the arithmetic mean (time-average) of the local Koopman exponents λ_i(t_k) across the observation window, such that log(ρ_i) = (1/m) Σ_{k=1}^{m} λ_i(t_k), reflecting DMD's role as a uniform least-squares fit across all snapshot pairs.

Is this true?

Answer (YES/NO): YES